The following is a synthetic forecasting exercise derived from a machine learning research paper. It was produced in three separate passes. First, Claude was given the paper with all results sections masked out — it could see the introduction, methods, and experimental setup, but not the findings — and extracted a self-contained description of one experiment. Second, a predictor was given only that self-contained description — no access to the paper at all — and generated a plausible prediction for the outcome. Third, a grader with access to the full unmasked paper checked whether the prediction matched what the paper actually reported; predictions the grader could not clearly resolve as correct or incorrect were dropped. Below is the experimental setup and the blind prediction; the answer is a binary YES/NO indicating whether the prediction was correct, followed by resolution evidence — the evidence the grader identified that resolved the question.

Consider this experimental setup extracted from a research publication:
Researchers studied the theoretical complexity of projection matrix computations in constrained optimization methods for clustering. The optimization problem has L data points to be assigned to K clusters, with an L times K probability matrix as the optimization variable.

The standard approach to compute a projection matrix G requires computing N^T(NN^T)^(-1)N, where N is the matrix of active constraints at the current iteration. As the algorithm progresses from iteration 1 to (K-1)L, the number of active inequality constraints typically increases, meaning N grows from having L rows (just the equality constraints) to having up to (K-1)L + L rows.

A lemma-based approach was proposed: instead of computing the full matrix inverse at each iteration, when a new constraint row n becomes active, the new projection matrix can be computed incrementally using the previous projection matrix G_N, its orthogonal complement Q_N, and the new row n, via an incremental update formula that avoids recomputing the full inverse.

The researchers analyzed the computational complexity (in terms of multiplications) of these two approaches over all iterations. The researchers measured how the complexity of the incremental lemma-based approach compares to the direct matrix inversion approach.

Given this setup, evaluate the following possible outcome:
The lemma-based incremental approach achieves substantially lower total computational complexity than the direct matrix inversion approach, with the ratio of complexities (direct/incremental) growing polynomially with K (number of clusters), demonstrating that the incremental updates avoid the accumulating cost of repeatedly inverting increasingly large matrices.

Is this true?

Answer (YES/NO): YES